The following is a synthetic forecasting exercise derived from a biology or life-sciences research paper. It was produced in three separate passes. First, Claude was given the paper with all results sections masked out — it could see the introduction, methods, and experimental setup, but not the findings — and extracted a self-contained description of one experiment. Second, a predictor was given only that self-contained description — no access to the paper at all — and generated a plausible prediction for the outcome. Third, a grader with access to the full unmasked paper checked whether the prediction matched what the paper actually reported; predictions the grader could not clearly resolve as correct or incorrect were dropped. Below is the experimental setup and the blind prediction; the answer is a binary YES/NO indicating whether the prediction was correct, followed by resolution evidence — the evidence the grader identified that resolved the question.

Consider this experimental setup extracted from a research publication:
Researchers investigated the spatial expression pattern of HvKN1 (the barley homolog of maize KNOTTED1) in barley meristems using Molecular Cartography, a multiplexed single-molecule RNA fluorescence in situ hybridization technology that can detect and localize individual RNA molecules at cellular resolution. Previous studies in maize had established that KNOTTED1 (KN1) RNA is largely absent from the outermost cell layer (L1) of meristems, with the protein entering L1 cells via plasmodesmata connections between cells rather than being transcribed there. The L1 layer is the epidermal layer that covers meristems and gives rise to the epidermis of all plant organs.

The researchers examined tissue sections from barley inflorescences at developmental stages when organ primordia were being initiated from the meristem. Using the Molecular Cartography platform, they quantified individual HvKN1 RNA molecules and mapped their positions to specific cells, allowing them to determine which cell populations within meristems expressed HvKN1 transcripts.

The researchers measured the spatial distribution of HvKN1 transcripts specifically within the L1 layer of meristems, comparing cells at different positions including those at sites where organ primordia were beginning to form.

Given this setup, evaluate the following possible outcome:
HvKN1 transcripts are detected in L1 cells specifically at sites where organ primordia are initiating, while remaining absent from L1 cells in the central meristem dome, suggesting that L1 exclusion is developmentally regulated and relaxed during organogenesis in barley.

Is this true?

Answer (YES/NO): NO